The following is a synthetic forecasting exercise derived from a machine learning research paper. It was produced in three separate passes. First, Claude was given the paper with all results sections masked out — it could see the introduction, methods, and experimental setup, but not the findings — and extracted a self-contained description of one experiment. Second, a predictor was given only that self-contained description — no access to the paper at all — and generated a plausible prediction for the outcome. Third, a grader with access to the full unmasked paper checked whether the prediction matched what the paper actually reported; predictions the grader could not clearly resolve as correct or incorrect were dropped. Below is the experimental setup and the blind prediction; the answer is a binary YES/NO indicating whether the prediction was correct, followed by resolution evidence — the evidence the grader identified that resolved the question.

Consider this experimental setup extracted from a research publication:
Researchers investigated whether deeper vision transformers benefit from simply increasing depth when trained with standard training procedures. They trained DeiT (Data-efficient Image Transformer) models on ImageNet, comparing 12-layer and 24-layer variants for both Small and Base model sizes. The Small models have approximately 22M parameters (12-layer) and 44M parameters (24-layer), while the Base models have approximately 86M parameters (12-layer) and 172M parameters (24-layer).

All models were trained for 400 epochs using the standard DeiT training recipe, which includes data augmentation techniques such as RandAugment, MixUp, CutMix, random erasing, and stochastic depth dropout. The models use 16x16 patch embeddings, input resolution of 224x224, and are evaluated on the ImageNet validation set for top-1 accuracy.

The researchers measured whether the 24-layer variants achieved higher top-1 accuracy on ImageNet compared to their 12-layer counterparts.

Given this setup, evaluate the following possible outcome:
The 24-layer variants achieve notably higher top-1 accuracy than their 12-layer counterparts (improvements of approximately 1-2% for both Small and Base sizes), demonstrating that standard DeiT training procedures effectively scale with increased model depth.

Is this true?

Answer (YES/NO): NO